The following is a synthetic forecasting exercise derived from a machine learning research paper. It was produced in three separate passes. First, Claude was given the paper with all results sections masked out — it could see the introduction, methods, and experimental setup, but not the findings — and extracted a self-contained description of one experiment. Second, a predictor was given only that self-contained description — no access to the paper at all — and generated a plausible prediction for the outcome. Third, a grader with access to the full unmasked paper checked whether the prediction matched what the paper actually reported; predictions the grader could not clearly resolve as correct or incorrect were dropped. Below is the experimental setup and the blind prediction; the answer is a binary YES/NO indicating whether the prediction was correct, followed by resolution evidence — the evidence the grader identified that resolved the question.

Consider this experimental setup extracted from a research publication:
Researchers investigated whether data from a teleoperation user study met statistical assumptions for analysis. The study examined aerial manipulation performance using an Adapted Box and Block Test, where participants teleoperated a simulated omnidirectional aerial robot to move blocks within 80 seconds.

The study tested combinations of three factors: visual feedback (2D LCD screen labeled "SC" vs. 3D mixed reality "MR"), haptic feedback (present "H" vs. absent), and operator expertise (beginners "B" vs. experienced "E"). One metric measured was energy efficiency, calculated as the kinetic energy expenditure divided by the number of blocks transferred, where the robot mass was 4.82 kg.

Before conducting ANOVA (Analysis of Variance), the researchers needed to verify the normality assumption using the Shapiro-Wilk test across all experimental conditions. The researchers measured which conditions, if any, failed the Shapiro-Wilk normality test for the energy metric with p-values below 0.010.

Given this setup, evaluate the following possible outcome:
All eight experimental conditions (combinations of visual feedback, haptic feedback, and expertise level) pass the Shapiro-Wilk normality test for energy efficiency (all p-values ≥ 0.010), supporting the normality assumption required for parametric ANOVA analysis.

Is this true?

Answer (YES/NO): NO